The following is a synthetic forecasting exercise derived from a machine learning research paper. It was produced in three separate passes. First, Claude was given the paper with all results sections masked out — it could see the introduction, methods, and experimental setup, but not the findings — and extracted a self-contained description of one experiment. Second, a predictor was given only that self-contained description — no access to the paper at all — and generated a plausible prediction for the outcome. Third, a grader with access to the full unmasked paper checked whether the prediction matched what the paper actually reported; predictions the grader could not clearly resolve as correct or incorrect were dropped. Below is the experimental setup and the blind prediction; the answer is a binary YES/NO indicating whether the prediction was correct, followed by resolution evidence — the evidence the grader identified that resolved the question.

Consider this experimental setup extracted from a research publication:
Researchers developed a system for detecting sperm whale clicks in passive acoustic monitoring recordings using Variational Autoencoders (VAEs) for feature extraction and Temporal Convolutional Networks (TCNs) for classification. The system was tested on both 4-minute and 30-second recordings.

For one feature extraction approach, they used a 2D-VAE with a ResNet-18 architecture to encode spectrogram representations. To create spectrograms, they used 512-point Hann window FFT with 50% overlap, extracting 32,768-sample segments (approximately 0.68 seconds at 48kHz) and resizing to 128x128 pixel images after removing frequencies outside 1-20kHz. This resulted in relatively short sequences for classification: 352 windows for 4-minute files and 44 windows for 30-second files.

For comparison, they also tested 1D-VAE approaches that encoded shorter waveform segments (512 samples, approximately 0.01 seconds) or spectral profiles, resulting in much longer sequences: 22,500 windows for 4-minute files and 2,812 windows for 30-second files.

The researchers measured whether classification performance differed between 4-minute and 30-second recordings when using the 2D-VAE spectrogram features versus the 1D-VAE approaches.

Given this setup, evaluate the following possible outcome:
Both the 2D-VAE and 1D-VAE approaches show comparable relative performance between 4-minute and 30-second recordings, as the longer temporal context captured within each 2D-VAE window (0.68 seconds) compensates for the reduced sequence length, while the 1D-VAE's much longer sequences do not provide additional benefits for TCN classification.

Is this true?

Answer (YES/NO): NO